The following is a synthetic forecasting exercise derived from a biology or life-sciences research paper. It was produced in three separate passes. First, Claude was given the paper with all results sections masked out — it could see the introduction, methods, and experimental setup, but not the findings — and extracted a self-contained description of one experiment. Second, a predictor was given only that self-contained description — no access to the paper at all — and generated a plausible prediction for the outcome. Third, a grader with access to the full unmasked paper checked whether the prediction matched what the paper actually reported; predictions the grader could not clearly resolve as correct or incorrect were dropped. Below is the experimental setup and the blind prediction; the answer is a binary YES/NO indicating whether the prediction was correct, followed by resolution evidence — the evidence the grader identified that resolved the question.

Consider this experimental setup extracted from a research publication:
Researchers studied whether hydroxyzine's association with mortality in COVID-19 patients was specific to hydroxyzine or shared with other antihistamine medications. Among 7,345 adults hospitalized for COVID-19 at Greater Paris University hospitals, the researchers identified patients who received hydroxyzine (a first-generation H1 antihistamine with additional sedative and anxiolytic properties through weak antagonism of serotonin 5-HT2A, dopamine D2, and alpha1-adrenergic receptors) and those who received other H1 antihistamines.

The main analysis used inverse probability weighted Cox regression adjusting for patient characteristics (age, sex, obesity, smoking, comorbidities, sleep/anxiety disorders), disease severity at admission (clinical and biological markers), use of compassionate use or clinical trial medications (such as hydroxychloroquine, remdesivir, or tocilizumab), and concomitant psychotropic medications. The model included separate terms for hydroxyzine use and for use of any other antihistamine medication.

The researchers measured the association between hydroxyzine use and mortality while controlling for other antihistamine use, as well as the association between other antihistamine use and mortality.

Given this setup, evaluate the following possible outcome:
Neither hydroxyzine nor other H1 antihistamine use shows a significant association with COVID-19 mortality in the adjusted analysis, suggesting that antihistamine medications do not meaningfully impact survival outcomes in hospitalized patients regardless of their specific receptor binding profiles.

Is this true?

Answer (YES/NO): NO